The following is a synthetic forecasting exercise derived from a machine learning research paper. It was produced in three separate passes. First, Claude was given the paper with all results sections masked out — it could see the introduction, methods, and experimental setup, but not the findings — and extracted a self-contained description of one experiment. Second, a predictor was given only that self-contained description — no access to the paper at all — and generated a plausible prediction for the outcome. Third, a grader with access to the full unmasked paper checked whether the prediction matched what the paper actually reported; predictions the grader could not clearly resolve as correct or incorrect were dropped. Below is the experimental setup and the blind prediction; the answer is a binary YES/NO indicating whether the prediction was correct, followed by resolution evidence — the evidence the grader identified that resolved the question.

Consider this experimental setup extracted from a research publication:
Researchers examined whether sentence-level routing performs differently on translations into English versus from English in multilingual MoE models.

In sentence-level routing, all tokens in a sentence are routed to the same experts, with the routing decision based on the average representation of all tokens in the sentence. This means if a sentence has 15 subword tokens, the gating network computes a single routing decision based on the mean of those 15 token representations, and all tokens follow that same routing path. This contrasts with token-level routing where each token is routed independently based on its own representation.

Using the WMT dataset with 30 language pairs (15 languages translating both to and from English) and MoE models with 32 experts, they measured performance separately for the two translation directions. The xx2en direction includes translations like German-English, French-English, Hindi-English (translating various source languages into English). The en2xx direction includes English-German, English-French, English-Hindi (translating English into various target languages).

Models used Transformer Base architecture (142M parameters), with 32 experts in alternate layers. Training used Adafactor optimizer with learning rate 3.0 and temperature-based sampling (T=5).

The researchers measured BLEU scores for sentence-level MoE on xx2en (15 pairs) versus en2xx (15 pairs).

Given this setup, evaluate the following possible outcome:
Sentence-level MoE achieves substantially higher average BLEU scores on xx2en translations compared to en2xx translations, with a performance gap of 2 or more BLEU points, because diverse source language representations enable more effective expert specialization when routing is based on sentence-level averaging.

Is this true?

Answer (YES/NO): YES